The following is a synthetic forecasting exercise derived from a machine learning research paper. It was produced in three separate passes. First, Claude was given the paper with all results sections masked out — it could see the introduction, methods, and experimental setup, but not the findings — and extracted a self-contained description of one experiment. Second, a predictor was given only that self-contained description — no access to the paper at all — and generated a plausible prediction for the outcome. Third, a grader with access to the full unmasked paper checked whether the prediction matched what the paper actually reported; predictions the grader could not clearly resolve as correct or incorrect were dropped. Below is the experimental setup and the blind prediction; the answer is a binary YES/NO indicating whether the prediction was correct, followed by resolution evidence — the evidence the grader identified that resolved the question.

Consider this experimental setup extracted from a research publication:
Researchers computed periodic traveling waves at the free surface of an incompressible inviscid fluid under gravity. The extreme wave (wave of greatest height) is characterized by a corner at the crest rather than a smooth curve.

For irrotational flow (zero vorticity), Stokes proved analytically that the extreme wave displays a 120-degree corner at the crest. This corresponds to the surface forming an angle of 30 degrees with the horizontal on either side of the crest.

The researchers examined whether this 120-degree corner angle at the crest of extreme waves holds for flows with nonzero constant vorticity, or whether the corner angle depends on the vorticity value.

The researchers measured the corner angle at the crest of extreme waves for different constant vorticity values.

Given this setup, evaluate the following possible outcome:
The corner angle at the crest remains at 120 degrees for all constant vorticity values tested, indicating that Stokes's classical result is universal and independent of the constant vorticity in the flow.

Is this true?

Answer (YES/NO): YES